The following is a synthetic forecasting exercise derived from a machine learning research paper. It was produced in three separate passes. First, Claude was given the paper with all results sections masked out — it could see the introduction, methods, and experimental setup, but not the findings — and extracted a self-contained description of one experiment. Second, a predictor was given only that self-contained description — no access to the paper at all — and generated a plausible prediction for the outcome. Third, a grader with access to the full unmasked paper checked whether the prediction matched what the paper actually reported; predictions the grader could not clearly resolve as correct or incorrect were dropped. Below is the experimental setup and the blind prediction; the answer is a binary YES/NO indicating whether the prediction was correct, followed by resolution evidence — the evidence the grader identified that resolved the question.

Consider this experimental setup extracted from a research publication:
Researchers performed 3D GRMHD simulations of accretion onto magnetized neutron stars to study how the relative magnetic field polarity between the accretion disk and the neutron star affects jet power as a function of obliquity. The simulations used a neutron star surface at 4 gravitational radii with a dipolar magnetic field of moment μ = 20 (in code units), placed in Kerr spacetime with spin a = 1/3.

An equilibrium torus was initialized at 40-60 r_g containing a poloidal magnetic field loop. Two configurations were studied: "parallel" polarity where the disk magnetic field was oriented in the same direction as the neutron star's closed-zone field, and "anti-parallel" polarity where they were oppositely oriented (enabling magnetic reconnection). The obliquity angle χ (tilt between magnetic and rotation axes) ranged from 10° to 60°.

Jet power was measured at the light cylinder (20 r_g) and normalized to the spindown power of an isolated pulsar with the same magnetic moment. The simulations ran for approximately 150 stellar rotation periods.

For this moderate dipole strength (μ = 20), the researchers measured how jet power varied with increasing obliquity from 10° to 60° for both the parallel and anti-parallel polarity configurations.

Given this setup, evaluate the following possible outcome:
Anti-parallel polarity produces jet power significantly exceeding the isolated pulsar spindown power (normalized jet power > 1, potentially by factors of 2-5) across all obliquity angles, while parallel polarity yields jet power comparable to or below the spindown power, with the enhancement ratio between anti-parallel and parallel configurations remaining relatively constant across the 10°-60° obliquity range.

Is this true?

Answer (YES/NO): NO